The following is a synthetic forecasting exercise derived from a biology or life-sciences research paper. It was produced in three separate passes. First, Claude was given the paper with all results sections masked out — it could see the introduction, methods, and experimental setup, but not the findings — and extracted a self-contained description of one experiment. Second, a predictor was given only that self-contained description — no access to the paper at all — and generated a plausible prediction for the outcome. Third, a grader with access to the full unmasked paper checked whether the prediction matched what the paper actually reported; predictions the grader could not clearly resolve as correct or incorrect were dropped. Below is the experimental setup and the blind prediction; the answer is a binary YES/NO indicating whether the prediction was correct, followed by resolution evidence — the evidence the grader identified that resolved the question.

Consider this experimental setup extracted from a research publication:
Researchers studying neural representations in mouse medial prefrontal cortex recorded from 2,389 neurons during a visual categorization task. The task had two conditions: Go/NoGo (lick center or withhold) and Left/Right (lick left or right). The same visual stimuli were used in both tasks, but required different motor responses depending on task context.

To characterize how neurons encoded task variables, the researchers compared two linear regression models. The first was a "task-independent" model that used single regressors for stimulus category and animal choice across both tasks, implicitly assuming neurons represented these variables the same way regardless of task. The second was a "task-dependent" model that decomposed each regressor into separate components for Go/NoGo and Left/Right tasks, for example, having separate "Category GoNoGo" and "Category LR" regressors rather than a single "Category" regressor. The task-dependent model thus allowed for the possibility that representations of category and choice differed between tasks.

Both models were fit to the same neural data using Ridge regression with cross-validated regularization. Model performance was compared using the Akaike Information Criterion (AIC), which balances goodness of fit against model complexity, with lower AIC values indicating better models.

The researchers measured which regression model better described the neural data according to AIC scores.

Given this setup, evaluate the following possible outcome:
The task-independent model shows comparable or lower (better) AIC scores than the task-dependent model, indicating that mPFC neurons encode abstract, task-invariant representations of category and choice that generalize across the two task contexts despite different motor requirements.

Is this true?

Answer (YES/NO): NO